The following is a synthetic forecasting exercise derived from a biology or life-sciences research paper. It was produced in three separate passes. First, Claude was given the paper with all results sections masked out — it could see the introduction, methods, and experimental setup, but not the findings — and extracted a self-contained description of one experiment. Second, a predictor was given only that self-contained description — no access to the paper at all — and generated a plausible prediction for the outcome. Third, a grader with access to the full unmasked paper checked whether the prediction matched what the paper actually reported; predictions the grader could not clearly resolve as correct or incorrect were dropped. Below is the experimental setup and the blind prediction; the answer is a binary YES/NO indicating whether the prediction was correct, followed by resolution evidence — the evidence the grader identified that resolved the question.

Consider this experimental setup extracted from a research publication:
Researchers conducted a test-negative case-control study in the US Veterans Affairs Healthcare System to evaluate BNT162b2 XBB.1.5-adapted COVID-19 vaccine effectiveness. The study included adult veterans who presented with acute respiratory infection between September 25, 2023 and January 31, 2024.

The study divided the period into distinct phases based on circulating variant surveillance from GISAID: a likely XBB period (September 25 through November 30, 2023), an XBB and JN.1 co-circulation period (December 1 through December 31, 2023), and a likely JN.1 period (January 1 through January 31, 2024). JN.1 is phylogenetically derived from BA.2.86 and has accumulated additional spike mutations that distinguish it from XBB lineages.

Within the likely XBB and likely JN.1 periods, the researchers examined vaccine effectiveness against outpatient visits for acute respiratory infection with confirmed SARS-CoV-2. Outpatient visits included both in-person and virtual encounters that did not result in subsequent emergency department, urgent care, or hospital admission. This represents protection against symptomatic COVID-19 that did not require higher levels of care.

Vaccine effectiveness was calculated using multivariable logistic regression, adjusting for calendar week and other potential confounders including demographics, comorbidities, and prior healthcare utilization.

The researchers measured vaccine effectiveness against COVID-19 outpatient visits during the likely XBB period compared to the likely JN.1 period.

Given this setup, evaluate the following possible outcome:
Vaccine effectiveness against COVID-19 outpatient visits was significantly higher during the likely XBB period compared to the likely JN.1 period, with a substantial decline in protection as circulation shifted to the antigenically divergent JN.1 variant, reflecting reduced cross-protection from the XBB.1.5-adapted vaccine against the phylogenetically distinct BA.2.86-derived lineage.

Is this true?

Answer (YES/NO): NO